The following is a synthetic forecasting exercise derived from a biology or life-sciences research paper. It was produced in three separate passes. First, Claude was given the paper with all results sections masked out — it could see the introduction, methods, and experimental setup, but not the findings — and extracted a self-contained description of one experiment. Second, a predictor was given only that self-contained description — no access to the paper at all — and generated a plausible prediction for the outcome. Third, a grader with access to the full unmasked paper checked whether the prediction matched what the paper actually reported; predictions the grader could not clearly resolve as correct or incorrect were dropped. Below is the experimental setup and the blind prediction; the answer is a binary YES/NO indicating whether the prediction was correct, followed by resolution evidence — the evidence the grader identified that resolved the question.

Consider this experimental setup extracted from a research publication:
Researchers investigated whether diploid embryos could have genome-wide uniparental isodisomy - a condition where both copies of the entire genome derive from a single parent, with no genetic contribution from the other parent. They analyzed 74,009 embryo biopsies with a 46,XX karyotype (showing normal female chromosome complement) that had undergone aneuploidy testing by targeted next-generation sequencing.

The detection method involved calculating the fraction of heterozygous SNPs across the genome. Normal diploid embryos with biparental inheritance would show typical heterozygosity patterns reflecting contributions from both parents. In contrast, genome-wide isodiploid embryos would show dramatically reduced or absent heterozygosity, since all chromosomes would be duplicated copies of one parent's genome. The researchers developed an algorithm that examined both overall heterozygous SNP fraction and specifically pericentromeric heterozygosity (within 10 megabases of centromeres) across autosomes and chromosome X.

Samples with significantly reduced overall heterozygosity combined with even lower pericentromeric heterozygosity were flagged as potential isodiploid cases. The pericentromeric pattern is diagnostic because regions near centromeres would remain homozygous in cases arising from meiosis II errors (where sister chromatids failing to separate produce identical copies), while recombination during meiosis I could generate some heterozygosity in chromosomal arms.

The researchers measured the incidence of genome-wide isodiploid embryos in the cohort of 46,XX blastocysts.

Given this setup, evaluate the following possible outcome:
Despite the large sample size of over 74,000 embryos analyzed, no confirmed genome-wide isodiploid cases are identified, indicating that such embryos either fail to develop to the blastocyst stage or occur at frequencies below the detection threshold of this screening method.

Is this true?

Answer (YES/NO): NO